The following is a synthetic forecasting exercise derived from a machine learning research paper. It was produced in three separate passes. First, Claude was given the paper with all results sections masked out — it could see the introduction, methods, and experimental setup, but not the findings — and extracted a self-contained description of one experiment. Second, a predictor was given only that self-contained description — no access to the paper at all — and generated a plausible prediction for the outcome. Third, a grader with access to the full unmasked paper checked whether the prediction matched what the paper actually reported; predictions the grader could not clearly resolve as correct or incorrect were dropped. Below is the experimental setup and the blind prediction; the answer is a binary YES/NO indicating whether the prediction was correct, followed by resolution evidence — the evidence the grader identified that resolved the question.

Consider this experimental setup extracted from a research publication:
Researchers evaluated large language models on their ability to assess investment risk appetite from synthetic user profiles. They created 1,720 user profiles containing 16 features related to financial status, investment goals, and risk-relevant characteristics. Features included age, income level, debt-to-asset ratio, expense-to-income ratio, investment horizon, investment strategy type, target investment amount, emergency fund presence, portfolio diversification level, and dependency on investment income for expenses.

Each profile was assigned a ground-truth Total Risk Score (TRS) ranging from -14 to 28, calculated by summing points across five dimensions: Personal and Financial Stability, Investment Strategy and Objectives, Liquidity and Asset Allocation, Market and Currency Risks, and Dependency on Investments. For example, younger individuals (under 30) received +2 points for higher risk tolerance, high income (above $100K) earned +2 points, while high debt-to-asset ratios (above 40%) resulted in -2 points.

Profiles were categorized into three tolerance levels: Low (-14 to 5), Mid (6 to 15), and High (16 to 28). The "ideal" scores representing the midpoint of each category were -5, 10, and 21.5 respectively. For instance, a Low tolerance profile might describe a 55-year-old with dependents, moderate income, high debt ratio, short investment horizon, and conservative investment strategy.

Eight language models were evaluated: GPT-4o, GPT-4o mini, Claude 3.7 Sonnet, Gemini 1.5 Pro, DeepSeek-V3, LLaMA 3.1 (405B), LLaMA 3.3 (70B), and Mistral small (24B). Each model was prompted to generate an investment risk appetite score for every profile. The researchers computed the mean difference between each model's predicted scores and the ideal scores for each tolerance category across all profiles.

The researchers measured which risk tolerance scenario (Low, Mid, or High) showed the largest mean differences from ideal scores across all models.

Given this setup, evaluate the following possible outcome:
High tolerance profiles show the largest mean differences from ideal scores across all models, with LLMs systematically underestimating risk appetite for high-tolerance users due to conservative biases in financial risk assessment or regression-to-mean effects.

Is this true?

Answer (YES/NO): NO